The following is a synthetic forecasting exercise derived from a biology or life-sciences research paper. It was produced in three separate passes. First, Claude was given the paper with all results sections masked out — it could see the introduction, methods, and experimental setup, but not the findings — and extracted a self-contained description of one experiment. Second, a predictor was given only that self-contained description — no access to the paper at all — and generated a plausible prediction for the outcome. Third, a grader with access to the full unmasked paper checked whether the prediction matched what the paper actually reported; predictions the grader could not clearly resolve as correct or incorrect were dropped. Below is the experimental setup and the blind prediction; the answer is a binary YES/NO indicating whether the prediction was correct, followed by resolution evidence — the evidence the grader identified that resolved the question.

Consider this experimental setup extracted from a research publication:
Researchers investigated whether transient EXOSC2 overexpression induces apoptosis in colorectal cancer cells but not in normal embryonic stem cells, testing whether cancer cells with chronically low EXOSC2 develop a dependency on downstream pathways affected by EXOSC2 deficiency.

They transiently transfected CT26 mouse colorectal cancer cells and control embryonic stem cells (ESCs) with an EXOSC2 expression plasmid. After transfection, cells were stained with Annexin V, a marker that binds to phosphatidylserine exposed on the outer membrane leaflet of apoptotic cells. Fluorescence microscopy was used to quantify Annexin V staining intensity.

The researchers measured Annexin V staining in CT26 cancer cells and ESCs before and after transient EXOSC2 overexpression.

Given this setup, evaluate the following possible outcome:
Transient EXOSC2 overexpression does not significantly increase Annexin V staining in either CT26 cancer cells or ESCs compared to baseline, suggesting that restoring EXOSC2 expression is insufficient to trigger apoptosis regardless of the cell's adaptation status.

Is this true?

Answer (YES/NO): NO